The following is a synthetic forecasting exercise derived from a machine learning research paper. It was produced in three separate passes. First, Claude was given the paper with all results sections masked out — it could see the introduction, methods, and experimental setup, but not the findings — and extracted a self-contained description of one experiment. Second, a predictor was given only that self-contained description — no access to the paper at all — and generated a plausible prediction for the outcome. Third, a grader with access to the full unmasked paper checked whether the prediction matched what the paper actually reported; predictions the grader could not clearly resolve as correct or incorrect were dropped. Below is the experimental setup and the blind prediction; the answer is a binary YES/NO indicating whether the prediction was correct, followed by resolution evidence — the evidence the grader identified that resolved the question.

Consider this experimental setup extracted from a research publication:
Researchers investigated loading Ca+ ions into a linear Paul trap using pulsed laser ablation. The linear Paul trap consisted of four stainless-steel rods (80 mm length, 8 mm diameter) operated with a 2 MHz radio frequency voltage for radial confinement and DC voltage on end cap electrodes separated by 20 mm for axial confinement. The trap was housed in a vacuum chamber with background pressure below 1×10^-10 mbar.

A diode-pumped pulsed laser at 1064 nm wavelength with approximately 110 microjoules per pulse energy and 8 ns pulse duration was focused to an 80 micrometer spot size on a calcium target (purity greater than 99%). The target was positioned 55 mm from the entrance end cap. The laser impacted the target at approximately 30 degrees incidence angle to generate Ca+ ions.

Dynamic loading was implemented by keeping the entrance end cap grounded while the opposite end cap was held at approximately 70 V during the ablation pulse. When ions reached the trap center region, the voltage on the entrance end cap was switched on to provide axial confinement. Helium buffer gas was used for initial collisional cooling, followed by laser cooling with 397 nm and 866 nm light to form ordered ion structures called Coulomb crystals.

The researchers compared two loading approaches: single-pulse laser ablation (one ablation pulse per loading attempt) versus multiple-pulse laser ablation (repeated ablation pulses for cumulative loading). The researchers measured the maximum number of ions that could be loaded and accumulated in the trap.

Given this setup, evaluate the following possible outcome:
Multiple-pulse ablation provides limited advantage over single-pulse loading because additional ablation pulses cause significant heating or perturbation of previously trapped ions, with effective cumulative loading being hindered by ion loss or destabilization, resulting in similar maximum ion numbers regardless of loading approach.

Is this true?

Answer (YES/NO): NO